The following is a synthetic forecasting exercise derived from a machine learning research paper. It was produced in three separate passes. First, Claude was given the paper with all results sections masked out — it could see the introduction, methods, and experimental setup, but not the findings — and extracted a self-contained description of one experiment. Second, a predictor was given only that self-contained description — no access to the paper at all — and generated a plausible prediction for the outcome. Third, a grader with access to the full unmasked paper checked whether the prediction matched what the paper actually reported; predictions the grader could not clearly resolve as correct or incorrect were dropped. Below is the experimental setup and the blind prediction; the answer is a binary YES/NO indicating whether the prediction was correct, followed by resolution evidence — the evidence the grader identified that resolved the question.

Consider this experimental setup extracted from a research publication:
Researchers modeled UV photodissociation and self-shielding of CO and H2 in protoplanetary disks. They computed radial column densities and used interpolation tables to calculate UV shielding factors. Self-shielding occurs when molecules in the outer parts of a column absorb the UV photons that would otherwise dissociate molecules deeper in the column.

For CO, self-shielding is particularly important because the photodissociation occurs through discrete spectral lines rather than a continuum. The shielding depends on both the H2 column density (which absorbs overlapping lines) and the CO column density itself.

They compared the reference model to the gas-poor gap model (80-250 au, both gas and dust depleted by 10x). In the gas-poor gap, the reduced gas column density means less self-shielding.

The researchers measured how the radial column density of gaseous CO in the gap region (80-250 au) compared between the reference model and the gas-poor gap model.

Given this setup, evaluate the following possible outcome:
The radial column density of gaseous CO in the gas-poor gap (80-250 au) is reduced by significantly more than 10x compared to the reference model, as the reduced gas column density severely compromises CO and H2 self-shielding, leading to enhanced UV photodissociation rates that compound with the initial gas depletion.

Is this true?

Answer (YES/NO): NO